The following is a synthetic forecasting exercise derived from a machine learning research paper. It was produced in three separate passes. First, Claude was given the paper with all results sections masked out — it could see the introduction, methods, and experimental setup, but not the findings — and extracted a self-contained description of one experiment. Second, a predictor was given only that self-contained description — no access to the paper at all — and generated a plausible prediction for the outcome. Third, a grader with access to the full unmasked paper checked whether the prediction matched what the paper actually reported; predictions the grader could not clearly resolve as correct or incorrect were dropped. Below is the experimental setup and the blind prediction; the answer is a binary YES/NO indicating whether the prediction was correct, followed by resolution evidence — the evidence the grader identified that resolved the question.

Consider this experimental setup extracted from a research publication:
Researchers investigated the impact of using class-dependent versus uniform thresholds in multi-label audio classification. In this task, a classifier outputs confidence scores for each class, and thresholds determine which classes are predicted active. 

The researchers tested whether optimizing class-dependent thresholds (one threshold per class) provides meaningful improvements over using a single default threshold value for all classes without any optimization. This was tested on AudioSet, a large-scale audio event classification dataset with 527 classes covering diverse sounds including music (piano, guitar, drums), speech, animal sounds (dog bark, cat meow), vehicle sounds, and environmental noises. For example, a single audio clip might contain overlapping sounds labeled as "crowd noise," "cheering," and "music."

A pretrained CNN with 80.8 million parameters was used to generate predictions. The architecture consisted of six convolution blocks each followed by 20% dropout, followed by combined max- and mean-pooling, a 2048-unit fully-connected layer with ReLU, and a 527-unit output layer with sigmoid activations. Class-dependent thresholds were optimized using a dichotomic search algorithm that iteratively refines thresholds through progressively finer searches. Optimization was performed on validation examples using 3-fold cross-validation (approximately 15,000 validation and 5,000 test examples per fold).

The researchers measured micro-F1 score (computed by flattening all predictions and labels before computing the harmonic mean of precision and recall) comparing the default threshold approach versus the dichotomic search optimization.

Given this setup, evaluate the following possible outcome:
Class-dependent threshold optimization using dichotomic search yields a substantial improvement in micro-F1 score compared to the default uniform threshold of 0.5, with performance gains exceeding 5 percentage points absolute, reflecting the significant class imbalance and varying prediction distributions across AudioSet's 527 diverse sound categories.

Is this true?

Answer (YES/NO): NO